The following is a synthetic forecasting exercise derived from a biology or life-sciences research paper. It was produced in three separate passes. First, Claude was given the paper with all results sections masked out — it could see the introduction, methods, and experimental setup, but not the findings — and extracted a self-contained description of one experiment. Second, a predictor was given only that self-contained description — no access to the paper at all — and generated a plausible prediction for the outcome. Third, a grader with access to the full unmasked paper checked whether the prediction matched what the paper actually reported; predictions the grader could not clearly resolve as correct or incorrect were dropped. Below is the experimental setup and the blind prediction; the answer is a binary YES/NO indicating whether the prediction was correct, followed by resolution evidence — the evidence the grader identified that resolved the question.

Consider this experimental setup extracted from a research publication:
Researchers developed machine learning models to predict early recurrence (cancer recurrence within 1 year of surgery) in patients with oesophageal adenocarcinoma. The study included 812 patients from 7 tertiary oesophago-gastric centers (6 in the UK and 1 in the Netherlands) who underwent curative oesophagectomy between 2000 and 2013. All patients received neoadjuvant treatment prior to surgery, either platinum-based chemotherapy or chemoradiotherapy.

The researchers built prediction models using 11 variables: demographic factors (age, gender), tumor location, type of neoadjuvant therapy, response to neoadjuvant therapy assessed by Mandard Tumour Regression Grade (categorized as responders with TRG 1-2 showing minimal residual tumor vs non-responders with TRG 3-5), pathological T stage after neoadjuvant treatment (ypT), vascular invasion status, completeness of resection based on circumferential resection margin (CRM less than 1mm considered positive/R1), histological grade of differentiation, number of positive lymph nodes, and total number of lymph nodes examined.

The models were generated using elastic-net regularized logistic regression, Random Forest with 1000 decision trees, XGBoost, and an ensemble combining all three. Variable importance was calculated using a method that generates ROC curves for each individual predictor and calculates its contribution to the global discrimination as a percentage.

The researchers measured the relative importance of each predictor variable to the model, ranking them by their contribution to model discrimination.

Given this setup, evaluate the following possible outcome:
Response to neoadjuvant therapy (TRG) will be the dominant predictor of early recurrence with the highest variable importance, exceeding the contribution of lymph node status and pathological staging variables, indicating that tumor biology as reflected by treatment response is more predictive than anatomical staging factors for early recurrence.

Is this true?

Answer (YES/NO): NO